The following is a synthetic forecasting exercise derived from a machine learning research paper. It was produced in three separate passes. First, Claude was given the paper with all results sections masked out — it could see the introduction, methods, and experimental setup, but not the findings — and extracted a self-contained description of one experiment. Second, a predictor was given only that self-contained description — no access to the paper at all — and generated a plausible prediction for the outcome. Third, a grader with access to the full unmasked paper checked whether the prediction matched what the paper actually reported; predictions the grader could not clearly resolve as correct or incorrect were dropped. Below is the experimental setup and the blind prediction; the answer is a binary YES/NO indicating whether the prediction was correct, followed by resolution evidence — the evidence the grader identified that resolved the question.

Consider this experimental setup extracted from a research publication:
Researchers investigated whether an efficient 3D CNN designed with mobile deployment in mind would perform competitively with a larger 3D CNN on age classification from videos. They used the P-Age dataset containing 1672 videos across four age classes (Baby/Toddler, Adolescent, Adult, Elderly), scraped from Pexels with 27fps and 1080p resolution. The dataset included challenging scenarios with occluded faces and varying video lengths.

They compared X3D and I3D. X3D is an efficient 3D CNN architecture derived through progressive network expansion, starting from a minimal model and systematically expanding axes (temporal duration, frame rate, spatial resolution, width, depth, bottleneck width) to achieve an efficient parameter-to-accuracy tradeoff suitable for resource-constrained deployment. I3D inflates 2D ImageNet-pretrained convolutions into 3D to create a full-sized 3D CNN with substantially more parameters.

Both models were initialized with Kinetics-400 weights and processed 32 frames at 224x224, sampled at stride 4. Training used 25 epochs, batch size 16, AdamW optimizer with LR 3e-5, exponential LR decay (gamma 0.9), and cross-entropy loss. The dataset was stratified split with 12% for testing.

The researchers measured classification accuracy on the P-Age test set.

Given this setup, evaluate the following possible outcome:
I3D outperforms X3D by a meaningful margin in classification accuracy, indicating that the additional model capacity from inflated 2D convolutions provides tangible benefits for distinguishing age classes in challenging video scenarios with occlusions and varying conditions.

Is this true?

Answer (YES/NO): YES